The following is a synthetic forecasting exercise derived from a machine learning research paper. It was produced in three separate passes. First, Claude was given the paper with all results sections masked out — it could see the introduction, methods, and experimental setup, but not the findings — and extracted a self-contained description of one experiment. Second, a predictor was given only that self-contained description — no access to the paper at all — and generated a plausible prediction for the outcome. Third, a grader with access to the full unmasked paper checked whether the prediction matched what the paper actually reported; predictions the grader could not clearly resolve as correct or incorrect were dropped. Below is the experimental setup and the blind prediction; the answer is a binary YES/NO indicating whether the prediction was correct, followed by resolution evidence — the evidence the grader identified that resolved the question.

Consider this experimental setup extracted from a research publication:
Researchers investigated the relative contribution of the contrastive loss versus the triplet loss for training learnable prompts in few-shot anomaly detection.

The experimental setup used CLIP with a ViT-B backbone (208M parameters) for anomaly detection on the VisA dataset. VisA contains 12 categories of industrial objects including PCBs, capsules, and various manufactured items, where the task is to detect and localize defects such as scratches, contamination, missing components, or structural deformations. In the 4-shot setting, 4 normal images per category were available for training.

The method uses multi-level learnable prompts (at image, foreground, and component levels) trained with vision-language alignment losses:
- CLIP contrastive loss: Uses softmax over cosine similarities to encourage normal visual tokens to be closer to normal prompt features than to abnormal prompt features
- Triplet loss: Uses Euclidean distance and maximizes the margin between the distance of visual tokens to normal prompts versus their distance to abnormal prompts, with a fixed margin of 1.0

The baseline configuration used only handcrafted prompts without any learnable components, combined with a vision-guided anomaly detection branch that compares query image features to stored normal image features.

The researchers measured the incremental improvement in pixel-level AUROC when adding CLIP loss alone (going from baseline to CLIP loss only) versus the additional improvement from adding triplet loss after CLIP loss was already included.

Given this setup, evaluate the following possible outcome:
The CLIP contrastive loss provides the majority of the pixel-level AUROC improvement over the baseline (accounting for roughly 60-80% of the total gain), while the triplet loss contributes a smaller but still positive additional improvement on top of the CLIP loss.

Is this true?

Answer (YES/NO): NO